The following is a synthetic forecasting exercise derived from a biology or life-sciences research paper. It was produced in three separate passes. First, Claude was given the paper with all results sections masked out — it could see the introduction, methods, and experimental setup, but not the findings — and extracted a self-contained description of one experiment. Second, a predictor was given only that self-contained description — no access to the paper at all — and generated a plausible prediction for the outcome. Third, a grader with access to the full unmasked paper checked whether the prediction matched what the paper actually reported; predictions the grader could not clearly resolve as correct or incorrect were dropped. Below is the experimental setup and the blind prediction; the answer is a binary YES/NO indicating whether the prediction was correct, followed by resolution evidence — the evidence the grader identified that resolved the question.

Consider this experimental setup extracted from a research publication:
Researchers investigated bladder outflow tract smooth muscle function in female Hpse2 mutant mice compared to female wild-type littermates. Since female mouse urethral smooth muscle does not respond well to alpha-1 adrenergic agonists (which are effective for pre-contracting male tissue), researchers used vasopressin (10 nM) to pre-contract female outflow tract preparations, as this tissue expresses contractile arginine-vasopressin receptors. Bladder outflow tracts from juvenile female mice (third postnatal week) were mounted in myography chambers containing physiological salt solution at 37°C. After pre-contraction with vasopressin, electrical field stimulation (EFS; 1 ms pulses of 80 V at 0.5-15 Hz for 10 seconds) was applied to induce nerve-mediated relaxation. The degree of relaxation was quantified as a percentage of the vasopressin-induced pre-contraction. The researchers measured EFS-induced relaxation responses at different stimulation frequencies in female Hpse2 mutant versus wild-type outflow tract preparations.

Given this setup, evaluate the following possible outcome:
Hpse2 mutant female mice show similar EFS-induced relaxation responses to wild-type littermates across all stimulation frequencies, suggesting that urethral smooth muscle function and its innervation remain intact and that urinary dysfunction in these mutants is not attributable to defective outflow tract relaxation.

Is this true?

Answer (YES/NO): NO